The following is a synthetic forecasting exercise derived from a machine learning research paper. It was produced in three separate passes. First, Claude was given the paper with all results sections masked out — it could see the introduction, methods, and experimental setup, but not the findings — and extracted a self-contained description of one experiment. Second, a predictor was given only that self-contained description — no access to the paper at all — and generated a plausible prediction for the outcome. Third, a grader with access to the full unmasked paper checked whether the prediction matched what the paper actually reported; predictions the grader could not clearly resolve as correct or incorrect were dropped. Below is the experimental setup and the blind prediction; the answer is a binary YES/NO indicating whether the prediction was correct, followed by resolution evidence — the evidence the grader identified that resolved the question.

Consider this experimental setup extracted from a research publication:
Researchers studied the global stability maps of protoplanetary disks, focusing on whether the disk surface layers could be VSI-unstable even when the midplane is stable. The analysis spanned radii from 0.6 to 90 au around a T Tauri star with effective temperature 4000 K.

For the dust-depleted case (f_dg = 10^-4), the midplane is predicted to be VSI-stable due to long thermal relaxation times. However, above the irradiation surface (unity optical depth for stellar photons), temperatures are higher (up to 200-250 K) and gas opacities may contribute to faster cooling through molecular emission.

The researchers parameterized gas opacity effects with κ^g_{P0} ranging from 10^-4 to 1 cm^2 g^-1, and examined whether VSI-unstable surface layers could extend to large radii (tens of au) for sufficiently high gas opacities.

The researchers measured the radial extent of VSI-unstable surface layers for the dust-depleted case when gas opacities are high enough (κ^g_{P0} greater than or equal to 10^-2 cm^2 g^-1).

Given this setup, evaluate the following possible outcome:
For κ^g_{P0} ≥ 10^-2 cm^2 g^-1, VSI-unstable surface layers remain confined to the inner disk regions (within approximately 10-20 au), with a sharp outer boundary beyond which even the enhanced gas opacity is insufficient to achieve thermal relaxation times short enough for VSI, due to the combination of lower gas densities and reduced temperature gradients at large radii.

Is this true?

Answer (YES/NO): NO